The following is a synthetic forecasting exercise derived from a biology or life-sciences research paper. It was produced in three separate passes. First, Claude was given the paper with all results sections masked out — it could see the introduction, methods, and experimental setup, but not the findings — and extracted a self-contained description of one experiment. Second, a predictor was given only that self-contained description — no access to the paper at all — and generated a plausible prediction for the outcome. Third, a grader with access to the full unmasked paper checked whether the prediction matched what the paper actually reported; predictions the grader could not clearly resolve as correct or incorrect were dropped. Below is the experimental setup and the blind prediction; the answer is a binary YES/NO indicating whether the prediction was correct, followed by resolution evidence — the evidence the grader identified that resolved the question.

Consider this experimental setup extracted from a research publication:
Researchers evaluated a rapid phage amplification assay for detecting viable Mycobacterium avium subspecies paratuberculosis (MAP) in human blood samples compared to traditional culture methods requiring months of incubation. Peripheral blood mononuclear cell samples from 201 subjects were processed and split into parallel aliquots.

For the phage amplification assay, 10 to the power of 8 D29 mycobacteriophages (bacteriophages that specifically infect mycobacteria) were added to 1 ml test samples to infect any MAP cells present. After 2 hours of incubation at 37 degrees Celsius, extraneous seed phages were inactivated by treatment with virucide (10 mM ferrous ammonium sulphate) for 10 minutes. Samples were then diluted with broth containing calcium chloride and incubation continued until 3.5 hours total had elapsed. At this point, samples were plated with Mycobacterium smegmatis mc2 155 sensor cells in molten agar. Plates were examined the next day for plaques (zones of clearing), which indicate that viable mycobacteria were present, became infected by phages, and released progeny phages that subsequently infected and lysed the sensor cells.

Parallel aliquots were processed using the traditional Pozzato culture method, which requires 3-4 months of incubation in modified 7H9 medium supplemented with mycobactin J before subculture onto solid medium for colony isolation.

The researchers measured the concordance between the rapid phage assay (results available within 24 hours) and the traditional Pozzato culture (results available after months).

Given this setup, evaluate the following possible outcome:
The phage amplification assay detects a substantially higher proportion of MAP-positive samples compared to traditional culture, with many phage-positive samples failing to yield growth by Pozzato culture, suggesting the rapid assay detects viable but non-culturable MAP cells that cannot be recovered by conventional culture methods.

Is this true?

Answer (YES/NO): NO